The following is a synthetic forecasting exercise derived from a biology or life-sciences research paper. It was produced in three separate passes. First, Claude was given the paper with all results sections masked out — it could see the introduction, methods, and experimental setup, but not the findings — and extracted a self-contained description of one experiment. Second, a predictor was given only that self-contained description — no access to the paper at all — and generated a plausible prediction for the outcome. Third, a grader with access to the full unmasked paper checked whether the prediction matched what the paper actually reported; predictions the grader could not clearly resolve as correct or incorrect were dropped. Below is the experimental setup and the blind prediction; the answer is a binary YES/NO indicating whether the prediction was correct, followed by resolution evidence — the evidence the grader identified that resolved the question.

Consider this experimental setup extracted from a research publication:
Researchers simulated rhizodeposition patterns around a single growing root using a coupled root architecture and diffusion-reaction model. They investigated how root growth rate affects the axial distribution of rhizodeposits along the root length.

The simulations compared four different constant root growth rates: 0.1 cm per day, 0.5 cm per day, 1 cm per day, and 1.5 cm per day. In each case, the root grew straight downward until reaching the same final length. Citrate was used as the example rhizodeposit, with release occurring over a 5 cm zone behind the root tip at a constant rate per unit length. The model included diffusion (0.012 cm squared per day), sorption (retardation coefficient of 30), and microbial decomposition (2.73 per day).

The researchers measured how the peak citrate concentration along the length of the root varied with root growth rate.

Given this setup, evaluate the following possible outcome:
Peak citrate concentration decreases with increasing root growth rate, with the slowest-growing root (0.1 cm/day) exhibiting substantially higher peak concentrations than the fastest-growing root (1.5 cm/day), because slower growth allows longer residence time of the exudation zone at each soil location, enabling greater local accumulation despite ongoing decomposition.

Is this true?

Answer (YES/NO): YES